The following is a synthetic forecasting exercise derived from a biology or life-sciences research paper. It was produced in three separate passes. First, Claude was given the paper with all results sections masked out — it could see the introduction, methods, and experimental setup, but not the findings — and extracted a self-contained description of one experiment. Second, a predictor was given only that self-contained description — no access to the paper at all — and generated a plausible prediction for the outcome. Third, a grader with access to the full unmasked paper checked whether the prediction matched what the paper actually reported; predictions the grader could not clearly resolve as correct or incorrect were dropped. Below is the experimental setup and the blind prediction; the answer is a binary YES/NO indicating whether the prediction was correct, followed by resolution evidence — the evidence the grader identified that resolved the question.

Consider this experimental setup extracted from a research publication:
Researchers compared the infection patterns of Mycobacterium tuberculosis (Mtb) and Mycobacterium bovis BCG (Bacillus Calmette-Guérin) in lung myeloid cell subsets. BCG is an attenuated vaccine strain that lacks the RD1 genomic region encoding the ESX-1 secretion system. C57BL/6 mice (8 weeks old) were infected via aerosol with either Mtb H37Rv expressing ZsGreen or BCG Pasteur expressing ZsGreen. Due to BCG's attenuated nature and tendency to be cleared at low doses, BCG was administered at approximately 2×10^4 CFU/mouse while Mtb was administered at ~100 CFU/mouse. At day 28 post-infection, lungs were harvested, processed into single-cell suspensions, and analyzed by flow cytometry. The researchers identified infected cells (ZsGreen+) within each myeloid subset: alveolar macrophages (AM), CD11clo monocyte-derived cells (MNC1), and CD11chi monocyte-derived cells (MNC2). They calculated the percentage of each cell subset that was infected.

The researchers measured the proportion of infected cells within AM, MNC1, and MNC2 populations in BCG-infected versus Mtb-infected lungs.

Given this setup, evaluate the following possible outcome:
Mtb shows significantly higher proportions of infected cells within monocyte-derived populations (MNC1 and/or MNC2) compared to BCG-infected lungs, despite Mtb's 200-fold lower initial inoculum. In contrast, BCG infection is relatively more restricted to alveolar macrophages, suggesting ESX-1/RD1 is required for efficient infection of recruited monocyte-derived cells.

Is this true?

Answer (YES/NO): YES